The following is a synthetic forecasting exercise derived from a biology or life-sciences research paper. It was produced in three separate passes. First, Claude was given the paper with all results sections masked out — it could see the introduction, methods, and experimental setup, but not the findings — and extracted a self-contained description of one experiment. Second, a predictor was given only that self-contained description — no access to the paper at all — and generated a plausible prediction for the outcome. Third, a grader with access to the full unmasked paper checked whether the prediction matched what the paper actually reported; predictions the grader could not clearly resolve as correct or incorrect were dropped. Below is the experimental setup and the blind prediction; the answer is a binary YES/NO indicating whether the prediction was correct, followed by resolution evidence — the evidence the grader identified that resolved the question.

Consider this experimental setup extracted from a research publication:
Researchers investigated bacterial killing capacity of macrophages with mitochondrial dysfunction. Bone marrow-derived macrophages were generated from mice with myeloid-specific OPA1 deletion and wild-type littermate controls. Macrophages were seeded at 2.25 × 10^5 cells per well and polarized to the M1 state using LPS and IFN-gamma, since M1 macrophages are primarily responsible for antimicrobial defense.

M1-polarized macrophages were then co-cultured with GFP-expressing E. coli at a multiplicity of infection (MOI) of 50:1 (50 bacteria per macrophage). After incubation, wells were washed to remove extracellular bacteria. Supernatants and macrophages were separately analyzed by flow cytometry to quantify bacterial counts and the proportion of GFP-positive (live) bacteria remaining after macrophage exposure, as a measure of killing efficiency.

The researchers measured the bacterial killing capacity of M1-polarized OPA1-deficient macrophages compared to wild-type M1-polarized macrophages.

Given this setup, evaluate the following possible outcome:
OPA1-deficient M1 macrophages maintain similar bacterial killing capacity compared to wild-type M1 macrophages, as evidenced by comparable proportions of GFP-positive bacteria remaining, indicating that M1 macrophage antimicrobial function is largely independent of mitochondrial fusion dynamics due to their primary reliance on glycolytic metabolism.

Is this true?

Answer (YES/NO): NO